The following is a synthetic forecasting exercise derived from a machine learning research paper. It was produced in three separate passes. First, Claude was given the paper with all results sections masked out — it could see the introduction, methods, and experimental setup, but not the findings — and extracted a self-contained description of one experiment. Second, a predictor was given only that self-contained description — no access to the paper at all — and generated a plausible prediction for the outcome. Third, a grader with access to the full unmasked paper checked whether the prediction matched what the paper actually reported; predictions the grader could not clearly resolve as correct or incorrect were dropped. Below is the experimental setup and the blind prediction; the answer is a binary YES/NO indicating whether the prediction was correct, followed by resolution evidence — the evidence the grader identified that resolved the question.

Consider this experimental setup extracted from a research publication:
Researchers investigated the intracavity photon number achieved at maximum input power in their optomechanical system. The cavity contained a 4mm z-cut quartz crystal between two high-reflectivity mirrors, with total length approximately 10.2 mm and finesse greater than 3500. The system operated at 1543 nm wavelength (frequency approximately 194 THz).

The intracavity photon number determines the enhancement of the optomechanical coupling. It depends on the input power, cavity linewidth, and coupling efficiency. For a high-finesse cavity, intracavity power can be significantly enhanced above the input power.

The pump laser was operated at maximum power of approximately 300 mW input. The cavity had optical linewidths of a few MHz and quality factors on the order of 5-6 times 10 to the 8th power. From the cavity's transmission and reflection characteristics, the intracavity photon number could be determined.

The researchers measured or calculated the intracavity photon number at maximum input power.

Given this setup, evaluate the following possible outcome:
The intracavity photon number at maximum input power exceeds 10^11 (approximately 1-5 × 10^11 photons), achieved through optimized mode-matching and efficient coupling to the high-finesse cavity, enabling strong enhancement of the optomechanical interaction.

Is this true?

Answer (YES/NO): NO